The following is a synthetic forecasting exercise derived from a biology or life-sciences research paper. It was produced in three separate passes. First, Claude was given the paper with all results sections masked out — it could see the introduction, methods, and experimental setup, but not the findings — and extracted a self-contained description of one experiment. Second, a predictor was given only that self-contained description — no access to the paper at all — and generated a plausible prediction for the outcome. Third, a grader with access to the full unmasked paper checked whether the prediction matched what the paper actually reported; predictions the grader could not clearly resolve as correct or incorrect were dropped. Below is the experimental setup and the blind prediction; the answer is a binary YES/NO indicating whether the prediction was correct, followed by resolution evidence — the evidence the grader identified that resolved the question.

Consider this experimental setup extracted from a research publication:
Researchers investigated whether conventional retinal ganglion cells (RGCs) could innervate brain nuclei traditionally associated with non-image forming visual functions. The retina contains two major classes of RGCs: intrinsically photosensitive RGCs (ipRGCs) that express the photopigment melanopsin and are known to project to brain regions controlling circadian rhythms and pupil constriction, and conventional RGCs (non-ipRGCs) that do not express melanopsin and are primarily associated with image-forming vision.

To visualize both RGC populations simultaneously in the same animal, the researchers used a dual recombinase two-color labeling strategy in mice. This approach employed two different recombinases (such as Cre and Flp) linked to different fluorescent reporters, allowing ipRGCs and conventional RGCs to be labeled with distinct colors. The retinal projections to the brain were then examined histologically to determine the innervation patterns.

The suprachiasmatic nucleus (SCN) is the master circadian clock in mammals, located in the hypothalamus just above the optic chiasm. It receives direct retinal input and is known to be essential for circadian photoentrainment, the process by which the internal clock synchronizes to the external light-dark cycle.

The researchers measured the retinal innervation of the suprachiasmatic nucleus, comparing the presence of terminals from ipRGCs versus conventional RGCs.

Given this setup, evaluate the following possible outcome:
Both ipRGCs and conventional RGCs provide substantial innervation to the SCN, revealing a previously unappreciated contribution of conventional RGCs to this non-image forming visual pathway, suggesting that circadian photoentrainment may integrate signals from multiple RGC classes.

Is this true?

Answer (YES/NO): NO